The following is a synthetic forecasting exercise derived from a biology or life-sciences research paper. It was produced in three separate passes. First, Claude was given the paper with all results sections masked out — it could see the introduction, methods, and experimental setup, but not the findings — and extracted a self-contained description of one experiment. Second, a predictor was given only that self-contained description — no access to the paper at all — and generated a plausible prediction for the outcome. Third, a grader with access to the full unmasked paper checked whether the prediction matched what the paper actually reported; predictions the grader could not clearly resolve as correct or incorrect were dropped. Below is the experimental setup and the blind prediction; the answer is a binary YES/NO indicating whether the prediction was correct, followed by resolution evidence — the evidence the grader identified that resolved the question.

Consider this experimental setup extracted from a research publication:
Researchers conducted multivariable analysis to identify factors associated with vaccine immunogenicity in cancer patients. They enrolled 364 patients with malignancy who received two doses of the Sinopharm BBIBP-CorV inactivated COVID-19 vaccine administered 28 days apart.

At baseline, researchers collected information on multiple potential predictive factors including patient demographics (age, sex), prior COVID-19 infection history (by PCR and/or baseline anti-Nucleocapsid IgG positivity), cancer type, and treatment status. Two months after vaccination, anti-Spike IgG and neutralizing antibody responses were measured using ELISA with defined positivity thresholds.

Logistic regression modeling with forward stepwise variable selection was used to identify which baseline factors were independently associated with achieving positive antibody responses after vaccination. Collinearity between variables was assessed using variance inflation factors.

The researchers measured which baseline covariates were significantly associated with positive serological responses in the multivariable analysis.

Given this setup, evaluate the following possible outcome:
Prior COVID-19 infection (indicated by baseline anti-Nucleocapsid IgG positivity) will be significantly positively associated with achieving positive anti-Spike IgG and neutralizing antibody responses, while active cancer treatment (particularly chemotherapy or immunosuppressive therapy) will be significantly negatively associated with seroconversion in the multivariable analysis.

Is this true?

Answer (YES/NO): NO